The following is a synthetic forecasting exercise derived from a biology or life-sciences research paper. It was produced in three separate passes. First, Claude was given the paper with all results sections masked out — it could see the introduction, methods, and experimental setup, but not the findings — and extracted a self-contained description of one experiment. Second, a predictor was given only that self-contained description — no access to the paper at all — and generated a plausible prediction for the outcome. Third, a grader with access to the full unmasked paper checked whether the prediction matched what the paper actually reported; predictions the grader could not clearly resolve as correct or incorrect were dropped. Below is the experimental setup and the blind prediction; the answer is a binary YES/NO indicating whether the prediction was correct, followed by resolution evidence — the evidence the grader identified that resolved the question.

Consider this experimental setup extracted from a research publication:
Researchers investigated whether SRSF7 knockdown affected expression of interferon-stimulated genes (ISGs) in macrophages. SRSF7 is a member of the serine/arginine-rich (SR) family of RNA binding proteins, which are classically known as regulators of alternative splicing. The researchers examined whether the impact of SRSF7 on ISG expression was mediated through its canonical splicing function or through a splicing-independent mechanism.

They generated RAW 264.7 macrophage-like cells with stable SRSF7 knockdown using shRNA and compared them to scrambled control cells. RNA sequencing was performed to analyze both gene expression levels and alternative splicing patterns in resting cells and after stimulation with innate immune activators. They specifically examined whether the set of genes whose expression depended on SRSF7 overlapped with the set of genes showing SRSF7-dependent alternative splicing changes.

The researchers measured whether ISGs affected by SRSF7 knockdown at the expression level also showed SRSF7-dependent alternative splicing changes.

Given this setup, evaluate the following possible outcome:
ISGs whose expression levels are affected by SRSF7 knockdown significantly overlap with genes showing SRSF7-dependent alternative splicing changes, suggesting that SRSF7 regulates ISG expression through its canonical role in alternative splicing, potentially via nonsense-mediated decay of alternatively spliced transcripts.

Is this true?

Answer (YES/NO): NO